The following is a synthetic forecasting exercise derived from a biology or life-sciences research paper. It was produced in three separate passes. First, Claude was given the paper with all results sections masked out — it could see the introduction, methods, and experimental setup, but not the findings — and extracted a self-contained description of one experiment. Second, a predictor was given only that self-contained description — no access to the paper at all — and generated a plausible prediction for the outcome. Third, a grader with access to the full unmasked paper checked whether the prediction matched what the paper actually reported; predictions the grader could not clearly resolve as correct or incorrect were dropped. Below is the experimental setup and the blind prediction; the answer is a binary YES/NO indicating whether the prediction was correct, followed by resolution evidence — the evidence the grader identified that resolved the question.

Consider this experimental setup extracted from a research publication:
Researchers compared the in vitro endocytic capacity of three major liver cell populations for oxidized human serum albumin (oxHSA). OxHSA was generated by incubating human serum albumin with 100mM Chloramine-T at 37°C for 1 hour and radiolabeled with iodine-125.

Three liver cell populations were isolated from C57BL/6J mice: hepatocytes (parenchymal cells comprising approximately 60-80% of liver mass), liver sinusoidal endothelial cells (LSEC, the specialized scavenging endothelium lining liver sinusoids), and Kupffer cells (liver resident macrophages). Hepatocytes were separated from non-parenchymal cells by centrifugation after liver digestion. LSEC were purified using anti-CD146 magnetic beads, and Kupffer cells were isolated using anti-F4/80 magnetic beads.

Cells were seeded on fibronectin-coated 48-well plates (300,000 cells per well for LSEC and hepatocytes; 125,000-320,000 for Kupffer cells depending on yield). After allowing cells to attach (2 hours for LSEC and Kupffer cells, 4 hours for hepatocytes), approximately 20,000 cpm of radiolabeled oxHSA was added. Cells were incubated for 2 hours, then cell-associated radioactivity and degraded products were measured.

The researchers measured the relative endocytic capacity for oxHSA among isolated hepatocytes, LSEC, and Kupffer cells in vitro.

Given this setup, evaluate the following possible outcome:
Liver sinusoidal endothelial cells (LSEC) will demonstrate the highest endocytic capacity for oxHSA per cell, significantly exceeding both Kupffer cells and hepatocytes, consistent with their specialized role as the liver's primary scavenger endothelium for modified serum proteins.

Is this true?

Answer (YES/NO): YES